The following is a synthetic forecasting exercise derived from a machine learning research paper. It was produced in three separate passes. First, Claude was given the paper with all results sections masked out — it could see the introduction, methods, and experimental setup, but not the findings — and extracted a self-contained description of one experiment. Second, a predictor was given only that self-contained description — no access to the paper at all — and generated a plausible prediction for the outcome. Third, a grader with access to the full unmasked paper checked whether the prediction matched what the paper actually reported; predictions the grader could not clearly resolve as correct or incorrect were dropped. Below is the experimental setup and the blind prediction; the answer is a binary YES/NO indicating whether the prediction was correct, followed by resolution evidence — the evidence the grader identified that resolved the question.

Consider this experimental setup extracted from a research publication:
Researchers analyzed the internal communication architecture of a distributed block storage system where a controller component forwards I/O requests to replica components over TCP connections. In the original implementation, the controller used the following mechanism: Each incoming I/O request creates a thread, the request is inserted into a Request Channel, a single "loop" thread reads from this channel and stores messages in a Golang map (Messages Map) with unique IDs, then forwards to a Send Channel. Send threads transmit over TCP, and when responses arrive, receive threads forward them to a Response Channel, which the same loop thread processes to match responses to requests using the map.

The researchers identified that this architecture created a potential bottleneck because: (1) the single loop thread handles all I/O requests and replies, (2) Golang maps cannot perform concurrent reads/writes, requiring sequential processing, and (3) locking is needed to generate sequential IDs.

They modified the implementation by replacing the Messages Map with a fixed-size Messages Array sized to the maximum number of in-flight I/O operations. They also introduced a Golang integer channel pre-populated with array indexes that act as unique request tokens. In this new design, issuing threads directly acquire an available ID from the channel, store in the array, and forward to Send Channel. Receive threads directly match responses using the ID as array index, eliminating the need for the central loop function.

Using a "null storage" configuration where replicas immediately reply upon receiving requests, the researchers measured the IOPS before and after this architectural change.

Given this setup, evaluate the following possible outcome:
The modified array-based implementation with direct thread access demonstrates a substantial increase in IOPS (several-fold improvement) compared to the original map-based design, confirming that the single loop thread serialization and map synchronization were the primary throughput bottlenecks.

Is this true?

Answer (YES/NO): NO